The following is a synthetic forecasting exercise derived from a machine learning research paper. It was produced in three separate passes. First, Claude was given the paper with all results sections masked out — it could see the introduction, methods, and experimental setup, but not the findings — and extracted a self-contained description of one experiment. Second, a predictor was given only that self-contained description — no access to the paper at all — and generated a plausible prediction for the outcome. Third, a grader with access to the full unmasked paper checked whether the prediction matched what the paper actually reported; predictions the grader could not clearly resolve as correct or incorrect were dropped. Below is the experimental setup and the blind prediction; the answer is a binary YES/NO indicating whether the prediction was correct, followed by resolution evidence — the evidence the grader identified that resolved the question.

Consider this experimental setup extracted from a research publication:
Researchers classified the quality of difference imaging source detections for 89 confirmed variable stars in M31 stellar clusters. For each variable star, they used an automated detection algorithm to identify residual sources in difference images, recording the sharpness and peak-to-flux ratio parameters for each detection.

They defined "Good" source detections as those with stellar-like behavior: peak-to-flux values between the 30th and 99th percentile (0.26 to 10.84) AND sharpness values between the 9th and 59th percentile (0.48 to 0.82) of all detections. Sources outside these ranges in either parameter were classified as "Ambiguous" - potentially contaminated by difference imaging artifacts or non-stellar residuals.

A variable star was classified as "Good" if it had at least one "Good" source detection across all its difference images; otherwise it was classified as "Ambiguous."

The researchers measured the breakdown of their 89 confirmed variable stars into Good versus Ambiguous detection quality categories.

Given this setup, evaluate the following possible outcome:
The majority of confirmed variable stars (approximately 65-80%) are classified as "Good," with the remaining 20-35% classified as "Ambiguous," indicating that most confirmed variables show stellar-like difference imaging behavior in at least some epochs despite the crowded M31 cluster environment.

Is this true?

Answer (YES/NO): NO